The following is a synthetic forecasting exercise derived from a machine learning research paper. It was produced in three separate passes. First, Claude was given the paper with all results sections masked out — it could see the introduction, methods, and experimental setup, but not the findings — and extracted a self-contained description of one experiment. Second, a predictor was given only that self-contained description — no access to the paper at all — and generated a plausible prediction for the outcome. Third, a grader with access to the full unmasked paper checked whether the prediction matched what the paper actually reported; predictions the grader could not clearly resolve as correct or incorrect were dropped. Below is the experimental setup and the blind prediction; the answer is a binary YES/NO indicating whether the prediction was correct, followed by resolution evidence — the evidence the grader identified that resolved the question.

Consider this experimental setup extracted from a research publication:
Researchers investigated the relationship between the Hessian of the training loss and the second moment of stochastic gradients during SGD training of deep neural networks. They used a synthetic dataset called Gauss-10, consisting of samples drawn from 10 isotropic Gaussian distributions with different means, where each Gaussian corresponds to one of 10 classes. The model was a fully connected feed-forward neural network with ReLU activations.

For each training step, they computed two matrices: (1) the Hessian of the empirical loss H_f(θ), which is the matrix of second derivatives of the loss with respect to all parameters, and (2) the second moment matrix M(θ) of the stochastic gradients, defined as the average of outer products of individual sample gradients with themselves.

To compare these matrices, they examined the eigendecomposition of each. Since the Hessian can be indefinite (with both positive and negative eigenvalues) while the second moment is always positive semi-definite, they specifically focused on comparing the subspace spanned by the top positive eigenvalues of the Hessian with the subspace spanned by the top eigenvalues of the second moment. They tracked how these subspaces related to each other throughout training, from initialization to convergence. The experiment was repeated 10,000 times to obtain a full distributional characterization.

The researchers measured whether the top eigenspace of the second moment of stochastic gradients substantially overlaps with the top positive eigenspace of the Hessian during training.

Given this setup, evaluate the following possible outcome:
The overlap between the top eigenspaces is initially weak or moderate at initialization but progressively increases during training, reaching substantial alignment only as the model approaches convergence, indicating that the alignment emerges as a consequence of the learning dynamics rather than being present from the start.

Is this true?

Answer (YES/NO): NO